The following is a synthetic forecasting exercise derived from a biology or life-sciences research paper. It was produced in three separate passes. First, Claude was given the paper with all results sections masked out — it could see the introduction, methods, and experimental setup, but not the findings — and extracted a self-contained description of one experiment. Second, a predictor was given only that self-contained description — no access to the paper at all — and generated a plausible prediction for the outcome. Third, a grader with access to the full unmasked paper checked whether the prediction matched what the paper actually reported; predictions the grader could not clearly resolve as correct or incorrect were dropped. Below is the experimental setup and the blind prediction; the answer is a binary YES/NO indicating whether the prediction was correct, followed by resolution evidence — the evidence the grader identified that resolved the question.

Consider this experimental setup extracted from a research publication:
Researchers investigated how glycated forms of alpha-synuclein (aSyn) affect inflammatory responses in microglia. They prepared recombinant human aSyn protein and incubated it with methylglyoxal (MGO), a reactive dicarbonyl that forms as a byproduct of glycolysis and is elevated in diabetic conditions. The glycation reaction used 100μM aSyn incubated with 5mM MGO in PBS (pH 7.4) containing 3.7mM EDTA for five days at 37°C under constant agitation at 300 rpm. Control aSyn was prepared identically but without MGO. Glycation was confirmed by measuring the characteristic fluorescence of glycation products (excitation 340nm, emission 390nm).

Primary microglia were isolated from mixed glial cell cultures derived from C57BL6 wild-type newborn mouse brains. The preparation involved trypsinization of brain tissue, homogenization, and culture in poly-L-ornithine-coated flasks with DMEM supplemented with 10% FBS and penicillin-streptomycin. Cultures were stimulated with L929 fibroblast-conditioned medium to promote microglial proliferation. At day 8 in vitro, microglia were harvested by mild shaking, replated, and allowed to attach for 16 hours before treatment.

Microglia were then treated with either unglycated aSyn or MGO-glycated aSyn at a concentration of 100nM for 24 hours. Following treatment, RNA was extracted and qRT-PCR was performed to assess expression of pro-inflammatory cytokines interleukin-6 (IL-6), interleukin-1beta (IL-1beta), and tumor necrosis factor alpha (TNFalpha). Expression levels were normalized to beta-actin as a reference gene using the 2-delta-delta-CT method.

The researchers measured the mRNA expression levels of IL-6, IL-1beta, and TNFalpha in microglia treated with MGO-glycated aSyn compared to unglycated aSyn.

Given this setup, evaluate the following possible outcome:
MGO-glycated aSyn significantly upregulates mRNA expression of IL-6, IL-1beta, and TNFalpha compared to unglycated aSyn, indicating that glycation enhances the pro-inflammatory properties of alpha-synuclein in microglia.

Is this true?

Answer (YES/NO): YES